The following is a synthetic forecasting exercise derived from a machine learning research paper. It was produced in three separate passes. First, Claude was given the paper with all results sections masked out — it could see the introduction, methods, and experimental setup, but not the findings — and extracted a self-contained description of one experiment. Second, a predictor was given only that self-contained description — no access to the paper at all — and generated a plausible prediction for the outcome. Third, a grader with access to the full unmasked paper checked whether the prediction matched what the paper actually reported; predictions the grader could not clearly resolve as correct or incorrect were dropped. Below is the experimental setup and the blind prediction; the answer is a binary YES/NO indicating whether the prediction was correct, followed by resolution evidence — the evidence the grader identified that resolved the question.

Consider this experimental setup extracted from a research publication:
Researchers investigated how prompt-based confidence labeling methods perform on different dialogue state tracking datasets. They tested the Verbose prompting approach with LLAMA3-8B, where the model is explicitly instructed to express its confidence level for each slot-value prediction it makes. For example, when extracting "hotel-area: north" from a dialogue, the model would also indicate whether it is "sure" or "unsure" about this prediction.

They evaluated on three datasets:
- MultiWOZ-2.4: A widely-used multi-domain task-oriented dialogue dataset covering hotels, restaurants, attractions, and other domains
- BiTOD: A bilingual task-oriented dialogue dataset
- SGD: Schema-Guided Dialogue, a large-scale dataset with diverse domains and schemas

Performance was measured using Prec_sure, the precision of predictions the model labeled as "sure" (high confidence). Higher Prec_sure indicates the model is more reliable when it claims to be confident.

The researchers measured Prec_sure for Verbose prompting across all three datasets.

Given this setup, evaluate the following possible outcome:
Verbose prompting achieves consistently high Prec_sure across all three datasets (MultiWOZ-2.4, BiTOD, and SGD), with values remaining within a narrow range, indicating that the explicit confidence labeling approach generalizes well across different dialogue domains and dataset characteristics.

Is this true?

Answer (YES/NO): NO